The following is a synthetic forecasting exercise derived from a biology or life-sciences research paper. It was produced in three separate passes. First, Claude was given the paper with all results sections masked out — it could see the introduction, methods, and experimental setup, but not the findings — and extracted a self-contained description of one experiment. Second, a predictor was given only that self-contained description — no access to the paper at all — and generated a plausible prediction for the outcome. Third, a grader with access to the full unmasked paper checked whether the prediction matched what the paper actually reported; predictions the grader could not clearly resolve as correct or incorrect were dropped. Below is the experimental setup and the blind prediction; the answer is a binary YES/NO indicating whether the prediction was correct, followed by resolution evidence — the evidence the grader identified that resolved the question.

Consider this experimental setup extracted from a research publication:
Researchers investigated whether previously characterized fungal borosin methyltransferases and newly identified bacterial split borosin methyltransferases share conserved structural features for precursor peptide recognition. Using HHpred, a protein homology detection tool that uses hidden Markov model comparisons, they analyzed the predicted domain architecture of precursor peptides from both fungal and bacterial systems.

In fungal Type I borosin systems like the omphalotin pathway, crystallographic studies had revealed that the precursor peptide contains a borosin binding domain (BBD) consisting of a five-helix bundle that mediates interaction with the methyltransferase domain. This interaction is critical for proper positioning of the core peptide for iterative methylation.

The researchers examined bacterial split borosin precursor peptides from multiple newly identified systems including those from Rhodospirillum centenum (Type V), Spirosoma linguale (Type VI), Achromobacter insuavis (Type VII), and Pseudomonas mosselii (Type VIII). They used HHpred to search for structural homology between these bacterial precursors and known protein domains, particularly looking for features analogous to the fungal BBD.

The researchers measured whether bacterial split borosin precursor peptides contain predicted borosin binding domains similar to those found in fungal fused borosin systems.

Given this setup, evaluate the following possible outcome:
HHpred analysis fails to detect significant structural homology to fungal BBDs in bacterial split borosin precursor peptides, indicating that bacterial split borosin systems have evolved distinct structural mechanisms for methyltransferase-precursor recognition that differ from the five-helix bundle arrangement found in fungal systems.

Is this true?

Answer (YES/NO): NO